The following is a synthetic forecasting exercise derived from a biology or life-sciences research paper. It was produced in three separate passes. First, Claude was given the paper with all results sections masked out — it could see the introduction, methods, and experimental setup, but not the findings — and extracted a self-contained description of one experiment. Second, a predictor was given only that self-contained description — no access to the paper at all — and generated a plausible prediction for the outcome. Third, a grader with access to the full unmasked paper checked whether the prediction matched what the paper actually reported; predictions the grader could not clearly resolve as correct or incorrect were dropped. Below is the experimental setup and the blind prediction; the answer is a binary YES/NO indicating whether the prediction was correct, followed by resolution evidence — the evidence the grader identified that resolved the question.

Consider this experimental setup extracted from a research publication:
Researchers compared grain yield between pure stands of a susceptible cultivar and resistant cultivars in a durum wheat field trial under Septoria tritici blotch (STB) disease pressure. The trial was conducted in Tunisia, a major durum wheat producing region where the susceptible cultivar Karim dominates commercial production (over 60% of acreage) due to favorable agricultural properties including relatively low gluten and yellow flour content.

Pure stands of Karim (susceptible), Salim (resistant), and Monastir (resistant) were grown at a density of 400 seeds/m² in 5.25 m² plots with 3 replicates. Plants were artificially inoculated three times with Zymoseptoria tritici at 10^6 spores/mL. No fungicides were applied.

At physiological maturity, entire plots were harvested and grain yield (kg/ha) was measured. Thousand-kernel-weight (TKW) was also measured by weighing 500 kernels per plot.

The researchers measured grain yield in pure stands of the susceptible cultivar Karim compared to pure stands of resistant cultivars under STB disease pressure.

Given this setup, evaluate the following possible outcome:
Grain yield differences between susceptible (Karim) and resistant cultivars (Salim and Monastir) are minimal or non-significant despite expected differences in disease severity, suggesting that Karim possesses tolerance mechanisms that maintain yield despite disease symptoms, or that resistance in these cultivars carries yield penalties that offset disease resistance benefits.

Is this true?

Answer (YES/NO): NO